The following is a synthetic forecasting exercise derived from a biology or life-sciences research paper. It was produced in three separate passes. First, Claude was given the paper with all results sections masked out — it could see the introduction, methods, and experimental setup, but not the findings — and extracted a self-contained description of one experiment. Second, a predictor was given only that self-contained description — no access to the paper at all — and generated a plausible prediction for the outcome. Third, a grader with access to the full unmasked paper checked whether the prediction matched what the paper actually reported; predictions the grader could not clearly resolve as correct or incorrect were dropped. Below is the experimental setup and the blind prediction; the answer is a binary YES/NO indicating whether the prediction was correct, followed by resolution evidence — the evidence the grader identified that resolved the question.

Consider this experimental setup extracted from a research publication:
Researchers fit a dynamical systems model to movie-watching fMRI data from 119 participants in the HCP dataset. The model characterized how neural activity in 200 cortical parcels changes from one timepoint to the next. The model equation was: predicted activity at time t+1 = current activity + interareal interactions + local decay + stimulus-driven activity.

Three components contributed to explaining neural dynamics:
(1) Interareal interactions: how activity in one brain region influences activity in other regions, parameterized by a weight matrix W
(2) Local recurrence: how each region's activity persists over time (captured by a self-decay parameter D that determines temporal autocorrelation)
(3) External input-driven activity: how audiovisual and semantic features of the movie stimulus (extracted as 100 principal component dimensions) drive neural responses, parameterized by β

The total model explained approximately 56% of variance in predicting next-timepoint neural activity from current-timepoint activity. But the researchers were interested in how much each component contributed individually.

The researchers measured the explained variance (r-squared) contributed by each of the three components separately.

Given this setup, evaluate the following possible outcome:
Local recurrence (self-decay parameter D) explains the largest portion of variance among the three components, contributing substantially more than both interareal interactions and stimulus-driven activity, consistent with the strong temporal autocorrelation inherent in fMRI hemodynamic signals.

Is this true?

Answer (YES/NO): YES